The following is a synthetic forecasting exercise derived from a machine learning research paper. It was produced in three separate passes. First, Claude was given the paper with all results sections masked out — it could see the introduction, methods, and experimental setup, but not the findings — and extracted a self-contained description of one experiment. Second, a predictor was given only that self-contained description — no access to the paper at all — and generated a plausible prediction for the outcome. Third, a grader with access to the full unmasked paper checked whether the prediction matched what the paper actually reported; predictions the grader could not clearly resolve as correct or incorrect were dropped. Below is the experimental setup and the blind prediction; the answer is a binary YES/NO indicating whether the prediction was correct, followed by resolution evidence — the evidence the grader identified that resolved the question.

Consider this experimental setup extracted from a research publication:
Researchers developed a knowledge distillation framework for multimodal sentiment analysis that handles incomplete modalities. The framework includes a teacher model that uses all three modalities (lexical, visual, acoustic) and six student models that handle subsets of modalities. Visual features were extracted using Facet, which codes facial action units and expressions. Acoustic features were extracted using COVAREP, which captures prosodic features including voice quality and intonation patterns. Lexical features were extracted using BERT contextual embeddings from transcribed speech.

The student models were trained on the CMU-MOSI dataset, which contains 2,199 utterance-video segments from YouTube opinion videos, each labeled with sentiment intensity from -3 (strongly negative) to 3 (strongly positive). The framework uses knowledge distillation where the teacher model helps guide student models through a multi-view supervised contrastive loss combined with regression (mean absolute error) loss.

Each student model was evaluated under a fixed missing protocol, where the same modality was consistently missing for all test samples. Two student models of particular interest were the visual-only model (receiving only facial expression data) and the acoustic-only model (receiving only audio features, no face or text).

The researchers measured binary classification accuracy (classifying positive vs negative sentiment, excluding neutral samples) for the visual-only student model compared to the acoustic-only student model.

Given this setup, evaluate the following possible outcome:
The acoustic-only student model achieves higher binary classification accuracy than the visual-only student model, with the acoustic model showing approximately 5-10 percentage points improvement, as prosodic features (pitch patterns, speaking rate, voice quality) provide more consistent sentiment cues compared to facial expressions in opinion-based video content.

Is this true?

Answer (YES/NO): NO